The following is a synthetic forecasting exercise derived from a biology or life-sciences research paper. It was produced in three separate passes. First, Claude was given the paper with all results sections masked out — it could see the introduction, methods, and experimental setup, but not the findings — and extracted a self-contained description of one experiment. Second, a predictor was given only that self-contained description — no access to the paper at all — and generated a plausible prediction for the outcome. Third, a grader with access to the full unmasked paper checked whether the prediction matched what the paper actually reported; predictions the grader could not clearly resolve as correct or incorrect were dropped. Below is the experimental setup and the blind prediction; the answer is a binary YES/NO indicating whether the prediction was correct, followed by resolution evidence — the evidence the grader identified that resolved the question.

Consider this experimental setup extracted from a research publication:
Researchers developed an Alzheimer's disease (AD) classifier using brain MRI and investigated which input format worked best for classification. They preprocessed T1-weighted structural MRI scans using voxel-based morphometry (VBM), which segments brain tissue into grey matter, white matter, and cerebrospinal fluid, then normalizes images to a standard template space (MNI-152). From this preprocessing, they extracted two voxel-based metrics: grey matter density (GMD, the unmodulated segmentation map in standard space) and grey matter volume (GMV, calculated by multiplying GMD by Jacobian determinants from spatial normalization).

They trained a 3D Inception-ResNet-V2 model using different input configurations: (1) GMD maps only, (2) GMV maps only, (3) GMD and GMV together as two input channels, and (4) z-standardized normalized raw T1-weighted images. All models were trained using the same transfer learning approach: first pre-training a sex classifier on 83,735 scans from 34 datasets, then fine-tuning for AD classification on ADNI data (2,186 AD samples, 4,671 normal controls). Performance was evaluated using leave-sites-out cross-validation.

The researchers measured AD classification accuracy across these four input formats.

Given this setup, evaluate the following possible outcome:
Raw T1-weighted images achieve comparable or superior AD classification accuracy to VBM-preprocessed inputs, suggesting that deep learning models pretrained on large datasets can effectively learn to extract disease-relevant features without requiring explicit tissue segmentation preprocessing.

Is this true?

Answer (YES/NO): NO